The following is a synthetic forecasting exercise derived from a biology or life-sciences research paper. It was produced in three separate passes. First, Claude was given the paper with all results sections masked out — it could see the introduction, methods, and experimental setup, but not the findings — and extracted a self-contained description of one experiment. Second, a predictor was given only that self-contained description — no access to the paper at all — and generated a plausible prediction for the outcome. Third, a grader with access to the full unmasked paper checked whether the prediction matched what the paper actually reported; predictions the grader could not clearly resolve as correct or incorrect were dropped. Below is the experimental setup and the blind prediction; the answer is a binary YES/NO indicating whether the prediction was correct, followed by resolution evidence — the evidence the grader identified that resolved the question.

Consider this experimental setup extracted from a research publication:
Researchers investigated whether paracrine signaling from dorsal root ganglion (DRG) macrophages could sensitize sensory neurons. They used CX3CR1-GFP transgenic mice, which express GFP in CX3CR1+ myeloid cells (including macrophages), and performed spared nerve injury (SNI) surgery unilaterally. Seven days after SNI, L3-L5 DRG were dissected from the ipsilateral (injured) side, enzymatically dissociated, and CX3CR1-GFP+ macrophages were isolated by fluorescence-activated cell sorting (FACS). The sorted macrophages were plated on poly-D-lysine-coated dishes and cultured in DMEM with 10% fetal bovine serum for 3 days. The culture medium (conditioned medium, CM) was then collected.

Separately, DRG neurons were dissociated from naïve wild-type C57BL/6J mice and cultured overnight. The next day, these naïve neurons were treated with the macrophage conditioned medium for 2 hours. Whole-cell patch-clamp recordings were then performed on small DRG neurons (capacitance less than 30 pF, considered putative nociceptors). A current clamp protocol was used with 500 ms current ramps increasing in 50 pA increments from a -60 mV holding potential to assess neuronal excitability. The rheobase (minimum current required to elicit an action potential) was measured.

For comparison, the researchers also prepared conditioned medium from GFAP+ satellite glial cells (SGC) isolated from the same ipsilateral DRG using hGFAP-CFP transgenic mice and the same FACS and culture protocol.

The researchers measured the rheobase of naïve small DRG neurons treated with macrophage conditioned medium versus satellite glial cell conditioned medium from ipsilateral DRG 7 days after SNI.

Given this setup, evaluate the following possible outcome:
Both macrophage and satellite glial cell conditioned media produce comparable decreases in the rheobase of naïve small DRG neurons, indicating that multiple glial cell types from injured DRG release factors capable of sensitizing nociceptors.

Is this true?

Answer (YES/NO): NO